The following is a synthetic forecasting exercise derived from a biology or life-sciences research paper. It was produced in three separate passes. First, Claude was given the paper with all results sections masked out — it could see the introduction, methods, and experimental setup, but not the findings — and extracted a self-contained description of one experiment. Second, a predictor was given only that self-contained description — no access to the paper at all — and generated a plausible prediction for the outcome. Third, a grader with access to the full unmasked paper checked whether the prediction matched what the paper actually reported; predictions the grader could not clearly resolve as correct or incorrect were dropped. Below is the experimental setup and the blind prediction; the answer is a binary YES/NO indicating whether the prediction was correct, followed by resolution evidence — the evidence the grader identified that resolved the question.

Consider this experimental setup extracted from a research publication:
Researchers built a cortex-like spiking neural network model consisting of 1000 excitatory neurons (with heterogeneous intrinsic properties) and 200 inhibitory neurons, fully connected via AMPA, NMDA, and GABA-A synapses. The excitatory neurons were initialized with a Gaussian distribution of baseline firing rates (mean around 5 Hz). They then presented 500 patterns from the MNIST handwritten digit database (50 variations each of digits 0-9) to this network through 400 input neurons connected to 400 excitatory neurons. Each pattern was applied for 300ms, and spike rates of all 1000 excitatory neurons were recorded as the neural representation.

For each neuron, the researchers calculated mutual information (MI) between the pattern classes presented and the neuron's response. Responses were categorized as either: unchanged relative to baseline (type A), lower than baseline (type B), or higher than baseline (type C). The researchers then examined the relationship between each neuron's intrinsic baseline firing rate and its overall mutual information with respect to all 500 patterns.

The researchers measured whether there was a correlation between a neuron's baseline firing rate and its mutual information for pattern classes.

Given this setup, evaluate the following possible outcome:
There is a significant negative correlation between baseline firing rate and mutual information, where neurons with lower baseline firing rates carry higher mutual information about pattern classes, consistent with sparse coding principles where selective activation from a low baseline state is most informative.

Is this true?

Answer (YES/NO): NO